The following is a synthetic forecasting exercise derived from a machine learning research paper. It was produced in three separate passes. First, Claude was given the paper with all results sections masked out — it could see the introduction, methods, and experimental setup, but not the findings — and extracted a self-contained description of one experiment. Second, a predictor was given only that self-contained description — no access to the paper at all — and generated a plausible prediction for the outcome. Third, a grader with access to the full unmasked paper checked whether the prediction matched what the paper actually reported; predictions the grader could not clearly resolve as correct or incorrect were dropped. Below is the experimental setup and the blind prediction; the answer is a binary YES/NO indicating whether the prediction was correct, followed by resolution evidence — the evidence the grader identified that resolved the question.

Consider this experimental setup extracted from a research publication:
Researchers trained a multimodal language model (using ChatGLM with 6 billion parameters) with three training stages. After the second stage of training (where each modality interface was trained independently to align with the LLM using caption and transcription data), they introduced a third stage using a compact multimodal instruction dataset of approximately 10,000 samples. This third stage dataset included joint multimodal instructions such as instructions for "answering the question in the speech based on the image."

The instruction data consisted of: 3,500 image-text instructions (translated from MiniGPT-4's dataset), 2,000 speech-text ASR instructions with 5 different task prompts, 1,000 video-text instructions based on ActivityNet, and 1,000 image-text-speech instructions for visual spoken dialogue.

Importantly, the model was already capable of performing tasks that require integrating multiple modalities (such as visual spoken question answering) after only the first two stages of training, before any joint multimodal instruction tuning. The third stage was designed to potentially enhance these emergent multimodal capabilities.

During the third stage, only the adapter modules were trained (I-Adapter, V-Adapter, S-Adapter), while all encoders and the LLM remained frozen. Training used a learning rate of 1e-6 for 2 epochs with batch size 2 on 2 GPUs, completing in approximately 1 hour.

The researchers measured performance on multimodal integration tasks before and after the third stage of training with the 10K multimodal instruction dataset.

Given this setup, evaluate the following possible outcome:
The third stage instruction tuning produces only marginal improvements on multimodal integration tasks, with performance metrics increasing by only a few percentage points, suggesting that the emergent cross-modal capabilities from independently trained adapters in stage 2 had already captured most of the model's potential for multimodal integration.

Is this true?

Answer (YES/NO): NO